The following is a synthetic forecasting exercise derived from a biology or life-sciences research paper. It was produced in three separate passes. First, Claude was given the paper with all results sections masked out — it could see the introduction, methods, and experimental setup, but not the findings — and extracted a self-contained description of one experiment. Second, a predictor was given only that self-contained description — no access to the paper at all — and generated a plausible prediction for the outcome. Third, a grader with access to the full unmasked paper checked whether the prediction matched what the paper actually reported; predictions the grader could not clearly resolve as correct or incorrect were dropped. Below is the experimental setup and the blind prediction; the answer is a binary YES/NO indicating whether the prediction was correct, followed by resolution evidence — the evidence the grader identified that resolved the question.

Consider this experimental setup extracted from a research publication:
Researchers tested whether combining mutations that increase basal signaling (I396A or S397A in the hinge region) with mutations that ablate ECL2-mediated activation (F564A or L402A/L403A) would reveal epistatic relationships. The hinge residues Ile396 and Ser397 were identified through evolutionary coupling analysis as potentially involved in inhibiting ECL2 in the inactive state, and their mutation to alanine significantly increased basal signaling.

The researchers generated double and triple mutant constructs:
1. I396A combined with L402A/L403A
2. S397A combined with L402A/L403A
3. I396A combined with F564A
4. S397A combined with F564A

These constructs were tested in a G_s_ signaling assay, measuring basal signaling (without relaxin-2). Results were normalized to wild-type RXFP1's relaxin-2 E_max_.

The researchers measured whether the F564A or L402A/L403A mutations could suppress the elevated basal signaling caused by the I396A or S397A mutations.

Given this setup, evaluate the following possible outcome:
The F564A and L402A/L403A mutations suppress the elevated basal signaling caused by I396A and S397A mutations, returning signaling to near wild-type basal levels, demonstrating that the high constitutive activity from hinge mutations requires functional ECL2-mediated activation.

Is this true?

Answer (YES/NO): YES